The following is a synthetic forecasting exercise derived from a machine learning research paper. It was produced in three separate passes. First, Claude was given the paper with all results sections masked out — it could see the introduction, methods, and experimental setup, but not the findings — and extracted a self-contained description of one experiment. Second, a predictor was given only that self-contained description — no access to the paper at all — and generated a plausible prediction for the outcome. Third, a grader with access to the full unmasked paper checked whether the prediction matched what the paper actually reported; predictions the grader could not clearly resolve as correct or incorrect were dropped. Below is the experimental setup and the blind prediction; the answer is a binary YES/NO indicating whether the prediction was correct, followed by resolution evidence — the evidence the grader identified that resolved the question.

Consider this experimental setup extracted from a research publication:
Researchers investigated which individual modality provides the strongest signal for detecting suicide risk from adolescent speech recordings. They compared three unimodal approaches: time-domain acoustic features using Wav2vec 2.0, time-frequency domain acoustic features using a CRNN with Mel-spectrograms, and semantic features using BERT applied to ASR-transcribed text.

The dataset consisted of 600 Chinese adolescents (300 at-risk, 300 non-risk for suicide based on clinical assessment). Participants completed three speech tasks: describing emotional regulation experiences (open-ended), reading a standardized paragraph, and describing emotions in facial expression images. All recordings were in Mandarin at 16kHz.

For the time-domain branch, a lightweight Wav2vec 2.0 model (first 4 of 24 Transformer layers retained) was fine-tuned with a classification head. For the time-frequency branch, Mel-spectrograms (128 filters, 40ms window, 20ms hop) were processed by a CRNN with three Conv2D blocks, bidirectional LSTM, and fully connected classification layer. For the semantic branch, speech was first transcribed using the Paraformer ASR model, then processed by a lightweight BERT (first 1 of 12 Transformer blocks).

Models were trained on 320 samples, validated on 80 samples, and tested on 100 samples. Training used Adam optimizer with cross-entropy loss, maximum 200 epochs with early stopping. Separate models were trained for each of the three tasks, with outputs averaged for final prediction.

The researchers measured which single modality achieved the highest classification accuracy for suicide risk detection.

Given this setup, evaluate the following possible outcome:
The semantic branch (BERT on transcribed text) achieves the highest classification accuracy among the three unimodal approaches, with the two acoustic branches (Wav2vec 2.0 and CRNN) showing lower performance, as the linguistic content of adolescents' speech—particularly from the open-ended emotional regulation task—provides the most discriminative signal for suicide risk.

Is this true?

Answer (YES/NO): NO